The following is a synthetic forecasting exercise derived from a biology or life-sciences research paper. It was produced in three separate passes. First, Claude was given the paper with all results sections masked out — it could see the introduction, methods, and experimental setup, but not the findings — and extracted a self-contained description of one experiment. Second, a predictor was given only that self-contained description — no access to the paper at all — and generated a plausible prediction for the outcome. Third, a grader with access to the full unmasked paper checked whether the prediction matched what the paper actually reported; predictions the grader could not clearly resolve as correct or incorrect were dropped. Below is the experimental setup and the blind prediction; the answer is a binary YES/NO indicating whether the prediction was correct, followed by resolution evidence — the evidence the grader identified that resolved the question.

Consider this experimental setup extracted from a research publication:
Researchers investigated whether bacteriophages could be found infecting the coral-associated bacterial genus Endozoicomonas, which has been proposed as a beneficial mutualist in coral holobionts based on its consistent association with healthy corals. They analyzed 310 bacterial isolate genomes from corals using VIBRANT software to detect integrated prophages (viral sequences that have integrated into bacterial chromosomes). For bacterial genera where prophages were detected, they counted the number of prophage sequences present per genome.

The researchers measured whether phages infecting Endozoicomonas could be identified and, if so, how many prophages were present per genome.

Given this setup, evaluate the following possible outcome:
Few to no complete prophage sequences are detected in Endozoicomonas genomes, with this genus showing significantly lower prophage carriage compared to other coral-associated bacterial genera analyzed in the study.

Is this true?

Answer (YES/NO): NO